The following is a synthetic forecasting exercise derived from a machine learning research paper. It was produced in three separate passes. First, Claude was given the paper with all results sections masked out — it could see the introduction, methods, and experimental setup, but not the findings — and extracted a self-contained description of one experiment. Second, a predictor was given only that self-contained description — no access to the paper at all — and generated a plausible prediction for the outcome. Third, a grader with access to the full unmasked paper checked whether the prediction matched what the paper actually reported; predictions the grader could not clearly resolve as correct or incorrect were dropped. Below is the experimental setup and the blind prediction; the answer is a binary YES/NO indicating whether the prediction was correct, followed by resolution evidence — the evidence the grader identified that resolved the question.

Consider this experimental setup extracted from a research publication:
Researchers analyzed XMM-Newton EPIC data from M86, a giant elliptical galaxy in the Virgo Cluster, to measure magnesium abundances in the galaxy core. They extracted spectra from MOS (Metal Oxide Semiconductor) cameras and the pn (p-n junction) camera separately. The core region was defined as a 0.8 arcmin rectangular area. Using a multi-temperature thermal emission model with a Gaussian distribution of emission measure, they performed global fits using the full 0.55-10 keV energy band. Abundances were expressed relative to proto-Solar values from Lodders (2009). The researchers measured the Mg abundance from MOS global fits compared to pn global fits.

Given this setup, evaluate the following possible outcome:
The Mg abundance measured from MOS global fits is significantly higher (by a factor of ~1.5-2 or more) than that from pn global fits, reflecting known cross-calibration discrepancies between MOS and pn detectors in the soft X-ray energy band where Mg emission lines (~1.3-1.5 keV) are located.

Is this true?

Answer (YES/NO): YES